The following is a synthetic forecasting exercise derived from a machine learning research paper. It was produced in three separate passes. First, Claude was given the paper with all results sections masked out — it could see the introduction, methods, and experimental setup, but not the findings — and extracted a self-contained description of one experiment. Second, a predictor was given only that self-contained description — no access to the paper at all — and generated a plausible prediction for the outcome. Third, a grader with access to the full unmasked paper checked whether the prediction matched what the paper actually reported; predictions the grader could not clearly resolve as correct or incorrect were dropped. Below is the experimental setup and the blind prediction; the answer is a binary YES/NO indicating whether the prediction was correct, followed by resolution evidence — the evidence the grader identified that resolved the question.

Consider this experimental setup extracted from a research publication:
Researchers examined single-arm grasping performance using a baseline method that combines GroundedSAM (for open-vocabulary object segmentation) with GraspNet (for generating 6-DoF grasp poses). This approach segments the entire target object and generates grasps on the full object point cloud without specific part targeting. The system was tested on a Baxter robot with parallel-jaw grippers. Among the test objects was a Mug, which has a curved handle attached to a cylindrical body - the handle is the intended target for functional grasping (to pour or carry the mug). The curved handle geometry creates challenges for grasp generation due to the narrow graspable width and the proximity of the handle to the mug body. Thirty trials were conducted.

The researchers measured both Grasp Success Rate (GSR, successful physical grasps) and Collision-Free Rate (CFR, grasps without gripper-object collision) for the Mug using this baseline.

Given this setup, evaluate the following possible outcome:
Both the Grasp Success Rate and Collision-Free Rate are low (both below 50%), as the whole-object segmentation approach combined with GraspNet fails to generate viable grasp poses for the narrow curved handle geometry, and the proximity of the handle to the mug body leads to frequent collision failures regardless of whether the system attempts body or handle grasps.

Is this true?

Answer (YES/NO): YES